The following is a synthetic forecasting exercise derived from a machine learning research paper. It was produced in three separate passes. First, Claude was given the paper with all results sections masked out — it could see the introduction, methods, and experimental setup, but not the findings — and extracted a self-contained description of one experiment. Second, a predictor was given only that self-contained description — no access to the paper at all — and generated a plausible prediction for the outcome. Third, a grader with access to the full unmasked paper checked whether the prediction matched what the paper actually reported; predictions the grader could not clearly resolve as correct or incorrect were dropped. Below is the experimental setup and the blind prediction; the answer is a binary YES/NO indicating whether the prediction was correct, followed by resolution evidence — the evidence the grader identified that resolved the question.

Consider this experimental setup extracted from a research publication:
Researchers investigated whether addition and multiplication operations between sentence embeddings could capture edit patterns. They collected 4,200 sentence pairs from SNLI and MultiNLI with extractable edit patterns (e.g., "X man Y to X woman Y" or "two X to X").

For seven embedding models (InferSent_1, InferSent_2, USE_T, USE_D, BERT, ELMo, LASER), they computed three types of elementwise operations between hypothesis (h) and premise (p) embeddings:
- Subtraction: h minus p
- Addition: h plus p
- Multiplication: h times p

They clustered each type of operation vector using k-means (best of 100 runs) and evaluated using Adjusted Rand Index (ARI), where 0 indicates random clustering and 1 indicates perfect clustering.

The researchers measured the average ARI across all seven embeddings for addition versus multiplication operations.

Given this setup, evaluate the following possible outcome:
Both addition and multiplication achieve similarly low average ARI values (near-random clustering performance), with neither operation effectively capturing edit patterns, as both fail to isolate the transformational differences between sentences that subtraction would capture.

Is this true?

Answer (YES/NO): YES